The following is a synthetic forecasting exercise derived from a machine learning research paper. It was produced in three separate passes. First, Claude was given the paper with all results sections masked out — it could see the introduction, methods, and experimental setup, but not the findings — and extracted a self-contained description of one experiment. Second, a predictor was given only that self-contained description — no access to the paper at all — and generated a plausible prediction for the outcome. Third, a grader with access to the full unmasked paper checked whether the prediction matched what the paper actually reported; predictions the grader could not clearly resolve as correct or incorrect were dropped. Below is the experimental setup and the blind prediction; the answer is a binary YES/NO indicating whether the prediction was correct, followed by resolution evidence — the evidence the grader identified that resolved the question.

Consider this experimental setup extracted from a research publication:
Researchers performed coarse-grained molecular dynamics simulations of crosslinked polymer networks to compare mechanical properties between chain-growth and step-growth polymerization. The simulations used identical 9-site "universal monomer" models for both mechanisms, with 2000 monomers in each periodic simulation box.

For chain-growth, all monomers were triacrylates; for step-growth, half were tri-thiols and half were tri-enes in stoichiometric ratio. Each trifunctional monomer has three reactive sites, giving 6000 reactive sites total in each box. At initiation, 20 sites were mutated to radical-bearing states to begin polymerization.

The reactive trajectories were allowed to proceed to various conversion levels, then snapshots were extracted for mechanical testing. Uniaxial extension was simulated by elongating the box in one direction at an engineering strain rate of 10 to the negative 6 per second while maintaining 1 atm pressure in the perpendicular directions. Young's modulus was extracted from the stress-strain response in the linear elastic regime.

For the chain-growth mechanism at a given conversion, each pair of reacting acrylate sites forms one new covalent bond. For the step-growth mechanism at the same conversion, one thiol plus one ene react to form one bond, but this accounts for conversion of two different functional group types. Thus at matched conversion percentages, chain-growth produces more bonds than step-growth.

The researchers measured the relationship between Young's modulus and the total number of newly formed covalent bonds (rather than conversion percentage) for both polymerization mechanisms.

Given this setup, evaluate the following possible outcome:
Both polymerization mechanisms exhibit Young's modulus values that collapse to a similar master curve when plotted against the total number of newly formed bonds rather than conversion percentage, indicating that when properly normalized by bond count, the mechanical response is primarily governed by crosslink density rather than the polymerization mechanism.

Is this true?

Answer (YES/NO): YES